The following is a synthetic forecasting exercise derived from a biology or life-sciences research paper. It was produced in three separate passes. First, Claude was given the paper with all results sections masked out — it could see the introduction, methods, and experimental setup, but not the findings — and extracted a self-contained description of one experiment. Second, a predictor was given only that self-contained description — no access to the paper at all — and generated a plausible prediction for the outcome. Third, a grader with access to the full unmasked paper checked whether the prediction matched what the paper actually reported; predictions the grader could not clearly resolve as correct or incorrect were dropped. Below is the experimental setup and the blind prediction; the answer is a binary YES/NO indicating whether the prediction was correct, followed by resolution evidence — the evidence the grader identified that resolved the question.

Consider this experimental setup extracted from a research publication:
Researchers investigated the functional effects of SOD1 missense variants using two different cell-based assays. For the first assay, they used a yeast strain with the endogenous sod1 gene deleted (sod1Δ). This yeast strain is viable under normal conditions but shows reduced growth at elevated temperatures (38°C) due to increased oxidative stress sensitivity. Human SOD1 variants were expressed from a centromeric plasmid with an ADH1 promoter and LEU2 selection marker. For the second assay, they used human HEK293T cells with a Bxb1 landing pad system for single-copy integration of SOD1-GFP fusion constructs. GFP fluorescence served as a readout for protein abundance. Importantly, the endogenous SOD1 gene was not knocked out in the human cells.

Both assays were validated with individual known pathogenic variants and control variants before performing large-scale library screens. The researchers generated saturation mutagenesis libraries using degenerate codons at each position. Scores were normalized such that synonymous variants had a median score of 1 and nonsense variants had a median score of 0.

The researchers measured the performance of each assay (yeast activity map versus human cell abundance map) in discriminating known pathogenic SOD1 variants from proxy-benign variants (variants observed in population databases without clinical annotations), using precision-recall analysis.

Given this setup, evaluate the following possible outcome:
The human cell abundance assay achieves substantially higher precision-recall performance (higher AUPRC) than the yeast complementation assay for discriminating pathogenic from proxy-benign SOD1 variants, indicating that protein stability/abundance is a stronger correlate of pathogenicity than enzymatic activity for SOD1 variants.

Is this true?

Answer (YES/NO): YES